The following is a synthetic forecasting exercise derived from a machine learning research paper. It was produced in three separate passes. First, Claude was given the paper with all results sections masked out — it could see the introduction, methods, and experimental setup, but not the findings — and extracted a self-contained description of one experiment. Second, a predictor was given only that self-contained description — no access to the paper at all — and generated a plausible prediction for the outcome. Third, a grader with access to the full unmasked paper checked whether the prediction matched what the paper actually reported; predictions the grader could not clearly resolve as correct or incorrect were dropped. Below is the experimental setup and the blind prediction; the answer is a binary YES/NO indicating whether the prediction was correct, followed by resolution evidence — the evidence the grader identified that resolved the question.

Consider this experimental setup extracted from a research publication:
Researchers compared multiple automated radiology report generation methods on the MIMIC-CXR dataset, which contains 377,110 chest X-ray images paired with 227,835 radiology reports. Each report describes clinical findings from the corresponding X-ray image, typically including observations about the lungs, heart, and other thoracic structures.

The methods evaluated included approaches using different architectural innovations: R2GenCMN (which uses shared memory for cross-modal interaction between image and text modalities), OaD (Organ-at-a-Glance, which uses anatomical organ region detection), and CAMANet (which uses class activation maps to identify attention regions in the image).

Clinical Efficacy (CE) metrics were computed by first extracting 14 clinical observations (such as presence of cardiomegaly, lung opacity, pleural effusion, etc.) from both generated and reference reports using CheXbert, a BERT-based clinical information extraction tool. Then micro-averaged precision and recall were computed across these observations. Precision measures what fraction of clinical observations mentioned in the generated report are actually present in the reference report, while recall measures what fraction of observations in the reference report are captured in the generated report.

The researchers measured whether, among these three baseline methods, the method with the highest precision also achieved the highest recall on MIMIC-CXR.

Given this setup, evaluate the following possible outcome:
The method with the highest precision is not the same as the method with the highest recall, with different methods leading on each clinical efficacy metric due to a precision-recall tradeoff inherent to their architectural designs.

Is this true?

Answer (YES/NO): YES